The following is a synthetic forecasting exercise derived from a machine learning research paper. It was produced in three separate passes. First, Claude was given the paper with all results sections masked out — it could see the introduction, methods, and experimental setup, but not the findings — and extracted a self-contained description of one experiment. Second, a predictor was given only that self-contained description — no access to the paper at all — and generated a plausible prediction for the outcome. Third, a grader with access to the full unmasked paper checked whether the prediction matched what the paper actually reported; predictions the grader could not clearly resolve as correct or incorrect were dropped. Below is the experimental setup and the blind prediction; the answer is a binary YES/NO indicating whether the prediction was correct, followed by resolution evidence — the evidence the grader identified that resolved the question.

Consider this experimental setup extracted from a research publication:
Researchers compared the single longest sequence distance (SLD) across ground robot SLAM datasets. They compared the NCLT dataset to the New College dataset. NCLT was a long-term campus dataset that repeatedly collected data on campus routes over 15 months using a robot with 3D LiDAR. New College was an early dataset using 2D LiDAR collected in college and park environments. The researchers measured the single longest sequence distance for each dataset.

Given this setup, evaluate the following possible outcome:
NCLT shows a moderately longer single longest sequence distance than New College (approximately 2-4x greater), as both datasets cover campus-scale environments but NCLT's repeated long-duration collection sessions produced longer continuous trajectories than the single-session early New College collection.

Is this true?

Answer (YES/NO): NO